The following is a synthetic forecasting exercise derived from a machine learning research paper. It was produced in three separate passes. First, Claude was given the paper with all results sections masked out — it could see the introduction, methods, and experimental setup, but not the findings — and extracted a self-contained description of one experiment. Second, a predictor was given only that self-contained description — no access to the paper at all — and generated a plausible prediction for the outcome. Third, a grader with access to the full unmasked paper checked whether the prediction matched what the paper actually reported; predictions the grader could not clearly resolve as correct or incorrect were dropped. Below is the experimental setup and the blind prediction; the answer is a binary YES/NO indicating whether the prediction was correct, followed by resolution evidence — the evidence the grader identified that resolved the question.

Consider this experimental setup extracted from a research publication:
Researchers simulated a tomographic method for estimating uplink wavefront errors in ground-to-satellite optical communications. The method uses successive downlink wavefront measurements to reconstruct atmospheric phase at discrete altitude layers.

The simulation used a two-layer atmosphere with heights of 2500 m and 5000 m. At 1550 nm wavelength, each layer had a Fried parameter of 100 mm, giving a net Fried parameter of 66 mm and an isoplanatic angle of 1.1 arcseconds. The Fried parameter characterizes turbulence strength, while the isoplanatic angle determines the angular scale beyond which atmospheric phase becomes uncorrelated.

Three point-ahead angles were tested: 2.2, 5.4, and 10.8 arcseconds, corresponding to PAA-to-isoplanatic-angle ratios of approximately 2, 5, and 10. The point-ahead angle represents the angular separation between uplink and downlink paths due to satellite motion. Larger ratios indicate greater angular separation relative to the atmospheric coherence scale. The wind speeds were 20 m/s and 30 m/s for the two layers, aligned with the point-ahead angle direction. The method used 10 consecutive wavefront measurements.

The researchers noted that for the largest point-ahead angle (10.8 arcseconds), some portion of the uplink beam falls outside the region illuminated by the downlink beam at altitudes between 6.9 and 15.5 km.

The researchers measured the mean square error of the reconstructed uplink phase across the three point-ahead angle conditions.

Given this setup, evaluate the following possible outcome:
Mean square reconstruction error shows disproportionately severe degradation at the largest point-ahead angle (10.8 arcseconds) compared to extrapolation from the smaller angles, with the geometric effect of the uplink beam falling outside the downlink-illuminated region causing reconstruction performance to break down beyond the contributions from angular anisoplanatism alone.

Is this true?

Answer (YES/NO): NO